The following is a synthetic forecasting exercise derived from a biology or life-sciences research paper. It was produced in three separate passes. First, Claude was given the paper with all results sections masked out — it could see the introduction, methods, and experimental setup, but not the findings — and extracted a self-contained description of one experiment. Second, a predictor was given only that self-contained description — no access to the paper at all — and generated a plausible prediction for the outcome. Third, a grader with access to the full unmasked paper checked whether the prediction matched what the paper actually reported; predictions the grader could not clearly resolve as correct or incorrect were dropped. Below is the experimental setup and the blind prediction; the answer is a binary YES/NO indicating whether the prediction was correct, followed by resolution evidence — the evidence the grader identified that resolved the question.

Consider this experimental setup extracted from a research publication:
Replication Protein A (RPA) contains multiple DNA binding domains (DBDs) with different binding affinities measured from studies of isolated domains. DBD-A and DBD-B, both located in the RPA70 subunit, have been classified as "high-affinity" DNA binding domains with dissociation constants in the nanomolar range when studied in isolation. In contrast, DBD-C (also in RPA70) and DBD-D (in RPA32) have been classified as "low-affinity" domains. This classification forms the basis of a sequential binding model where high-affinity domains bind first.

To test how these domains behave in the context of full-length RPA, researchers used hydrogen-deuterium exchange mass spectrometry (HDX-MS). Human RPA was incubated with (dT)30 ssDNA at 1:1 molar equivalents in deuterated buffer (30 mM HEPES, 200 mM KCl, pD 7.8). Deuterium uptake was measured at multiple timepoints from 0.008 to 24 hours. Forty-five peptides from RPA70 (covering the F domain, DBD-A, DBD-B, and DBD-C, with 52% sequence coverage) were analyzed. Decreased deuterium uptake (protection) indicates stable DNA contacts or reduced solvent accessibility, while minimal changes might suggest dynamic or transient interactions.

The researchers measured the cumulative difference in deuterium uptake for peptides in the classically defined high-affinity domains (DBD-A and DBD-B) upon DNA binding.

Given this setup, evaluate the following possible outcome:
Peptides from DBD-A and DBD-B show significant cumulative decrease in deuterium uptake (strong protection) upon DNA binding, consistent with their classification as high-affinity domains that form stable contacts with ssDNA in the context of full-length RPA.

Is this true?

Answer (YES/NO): NO